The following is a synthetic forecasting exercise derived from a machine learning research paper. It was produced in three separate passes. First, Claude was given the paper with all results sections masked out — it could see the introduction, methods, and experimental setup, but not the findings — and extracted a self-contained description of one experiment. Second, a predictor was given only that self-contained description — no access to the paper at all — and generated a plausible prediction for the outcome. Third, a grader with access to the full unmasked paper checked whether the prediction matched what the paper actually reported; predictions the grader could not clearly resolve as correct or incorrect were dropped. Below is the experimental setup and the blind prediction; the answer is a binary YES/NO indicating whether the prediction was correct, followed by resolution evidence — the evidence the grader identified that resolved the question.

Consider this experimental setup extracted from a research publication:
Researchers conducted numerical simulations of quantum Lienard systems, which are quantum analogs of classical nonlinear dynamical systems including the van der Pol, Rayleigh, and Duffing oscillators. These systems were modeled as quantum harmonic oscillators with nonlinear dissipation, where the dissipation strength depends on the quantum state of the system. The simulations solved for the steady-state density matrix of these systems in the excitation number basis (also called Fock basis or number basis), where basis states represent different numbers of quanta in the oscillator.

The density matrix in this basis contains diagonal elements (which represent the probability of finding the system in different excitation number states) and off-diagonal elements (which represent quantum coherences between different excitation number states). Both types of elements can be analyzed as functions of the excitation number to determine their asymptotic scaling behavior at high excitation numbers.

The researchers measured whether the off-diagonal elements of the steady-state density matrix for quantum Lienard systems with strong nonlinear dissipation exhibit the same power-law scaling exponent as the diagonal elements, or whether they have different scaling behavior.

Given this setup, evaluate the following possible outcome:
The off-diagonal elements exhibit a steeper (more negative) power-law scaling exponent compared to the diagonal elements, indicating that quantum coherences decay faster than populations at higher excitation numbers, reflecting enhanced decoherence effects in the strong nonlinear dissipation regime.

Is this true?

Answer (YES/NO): NO